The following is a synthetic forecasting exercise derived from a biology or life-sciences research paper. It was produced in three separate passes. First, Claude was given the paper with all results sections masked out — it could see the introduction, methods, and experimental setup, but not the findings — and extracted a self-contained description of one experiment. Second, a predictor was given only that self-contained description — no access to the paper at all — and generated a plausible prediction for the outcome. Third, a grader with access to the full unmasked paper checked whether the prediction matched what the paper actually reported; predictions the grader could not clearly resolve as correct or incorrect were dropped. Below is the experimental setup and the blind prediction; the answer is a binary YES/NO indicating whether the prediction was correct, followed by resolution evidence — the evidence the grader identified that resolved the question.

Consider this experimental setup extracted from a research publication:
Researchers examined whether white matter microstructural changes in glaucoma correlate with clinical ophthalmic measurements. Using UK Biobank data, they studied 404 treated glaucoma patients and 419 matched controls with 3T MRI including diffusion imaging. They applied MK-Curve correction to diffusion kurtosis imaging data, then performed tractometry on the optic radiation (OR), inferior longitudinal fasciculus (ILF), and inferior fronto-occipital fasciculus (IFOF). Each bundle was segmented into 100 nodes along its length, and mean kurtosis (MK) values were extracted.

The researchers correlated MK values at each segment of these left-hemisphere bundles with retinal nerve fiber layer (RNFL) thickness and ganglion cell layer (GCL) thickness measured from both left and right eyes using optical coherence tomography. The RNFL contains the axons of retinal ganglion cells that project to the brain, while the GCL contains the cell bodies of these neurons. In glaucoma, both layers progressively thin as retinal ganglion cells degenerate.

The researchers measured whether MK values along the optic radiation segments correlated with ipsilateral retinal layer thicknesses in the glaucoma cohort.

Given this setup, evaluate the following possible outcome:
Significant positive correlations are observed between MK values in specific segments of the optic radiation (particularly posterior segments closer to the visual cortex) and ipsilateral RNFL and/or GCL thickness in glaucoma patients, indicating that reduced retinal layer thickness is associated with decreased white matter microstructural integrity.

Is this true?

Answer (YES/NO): NO